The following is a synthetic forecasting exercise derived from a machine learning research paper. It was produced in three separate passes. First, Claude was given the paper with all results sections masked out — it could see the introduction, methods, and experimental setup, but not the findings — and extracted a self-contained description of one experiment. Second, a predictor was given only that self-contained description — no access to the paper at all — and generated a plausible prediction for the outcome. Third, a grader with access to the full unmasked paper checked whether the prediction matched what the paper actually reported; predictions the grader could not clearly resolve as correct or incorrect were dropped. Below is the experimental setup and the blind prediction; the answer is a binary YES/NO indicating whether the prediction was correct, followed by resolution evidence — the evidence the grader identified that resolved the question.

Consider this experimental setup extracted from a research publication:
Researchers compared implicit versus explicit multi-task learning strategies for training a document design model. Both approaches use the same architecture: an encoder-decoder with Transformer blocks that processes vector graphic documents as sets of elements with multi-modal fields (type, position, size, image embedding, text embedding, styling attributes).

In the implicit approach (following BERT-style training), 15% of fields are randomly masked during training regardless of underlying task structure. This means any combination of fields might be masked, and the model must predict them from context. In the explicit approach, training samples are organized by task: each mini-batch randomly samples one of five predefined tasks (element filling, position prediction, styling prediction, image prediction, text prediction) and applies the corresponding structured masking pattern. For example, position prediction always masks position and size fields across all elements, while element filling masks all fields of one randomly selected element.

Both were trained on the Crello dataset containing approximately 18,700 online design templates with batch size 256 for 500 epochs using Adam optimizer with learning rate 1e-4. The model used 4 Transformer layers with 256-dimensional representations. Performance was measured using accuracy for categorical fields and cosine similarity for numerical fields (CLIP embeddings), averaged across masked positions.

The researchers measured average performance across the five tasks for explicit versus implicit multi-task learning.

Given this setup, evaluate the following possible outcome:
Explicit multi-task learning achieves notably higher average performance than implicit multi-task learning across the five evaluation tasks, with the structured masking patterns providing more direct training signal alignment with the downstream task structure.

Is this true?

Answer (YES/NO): YES